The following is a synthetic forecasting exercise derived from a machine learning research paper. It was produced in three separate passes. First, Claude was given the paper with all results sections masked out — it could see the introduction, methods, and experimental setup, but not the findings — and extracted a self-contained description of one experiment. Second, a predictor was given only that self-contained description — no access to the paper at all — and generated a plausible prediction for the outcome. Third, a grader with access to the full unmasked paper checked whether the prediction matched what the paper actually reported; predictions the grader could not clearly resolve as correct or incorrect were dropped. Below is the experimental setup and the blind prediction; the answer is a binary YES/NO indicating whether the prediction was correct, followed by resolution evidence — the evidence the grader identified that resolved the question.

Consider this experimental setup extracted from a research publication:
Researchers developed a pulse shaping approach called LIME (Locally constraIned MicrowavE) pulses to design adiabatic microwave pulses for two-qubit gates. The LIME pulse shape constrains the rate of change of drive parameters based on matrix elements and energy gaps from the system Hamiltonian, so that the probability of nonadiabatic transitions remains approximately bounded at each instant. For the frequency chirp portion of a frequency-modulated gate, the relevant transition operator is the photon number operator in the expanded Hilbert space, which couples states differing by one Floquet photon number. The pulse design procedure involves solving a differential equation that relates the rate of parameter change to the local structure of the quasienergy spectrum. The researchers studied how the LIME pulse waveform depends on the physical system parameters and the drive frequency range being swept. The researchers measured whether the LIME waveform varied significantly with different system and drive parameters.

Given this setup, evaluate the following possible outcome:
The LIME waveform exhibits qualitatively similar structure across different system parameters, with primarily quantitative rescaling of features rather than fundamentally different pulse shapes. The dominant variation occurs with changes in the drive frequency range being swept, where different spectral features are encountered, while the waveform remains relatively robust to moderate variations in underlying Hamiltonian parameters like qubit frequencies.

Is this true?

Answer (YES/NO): NO